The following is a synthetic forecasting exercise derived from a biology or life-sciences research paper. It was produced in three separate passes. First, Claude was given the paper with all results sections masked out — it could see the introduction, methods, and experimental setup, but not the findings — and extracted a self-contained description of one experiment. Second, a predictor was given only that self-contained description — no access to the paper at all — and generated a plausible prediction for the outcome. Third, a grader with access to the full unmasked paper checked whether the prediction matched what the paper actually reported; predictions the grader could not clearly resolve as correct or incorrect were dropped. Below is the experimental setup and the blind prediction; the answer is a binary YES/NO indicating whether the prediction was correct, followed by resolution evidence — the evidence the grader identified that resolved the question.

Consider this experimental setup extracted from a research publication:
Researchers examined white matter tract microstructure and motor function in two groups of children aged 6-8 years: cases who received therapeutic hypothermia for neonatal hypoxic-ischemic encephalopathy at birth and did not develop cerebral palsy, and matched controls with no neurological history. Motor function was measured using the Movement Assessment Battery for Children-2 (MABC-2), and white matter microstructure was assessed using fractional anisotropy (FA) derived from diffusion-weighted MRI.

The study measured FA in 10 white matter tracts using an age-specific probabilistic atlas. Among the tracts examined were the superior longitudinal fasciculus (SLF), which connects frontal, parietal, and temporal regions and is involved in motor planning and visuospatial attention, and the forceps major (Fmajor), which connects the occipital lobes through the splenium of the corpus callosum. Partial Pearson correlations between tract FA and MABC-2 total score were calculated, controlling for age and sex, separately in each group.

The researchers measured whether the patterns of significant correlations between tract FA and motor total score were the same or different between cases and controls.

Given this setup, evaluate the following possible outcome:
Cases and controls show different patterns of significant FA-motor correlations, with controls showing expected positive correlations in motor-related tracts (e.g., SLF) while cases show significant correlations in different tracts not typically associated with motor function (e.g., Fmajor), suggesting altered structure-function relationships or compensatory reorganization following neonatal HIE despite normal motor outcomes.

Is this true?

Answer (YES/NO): NO